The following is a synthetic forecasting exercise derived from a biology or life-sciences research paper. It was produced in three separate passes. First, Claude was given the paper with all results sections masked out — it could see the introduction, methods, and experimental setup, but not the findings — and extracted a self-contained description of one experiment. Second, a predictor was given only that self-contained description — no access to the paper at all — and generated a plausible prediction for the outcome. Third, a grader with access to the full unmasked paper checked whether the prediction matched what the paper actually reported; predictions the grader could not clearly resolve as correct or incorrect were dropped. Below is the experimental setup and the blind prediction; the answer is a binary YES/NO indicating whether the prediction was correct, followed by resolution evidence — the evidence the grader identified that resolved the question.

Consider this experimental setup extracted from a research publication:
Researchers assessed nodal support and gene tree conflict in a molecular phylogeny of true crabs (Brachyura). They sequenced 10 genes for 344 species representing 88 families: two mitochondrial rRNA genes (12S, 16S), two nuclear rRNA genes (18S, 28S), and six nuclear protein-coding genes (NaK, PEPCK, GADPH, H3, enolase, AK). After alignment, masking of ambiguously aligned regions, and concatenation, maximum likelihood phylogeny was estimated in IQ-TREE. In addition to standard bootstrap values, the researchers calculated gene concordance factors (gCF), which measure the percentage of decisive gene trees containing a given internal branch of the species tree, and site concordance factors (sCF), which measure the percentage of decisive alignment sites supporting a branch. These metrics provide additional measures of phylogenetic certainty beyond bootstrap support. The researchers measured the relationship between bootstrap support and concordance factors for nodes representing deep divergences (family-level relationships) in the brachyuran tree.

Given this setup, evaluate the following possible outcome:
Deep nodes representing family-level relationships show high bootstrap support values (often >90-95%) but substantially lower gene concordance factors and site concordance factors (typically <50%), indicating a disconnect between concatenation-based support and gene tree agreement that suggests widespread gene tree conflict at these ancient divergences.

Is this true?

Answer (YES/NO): NO